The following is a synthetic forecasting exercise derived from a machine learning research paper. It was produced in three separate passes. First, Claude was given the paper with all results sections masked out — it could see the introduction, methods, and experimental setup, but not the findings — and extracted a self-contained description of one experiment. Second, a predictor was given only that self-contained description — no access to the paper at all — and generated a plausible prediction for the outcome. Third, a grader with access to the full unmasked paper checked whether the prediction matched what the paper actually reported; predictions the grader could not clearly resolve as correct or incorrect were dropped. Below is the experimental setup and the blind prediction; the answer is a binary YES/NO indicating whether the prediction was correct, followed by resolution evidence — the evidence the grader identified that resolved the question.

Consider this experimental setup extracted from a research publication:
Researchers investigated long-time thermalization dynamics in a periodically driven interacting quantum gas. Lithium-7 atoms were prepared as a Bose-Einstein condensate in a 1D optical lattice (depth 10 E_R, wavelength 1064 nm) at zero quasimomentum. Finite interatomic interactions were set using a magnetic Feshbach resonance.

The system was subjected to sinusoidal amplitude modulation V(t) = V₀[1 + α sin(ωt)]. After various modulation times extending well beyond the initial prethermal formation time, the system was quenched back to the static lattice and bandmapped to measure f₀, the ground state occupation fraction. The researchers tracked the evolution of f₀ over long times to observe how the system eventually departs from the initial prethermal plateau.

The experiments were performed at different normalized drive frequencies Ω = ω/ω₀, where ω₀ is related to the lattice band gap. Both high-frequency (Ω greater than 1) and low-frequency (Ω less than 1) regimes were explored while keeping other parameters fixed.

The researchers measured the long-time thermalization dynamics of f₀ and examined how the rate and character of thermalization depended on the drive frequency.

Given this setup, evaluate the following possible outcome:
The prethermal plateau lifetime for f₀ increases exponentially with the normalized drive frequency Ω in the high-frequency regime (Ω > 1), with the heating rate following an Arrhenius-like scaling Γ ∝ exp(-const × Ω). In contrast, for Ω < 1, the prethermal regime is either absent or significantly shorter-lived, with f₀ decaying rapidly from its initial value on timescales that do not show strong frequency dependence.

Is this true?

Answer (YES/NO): NO